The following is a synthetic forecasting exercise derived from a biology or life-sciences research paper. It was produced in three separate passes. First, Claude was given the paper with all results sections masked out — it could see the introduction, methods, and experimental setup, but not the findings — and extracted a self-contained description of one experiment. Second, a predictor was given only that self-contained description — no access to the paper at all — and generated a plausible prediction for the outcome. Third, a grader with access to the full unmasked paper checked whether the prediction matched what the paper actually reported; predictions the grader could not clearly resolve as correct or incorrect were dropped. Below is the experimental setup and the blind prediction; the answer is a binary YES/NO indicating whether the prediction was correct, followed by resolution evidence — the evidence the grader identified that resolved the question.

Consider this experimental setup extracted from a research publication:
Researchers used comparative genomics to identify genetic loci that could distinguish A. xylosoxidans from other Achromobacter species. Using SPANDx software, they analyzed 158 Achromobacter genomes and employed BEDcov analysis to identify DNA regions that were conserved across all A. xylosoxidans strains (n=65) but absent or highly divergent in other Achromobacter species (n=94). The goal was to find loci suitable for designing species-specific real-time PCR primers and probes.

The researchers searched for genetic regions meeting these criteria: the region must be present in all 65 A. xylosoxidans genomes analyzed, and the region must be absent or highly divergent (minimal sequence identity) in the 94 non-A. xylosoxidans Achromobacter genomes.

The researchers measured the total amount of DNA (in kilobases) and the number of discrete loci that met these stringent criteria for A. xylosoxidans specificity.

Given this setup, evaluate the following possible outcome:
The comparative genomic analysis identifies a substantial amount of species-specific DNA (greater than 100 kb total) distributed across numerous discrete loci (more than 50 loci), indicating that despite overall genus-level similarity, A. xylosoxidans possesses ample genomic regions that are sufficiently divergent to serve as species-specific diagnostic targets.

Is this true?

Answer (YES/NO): NO